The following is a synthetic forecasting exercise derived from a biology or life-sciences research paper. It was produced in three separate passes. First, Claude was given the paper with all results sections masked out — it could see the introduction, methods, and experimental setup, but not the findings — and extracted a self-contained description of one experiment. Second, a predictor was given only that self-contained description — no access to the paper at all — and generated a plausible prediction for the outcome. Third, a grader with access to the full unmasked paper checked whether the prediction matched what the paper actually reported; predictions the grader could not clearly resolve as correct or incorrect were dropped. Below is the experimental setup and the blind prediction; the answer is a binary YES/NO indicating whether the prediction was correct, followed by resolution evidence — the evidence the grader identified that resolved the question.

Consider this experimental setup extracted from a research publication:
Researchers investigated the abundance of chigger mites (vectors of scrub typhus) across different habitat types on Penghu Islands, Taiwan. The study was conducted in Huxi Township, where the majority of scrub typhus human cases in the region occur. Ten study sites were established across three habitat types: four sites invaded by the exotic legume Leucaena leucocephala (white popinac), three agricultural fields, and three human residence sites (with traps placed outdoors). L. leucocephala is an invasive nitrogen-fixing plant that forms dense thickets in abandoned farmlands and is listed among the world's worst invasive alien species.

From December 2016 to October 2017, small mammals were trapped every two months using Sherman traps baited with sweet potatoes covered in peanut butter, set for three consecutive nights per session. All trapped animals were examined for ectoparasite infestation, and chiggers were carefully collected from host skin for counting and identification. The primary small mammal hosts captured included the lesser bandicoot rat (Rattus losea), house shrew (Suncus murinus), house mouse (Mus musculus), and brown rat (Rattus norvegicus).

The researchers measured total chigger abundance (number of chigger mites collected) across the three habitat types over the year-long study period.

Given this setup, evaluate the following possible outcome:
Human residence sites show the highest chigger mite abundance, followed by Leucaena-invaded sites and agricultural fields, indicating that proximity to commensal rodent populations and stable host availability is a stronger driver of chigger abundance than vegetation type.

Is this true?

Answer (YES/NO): NO